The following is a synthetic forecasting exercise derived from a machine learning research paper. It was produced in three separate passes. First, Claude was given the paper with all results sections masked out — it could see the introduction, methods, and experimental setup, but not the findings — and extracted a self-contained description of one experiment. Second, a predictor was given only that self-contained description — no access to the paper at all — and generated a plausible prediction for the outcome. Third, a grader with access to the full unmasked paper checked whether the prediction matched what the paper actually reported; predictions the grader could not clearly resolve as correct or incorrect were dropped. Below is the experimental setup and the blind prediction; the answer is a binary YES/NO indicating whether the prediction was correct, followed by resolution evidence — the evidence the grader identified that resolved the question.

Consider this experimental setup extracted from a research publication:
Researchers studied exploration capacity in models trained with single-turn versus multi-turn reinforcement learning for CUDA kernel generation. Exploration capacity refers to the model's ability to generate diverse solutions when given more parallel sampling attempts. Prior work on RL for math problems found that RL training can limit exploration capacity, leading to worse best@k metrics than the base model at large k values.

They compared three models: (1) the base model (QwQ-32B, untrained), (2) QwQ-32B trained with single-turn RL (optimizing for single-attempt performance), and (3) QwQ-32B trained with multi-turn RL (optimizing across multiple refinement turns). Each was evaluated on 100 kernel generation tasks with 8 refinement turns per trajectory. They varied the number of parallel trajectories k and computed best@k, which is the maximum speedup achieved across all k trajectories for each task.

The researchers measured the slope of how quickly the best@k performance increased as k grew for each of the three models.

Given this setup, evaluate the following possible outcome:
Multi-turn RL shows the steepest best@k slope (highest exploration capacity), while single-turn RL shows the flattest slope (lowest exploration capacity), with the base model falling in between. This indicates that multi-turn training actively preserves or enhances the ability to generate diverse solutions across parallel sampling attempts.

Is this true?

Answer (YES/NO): YES